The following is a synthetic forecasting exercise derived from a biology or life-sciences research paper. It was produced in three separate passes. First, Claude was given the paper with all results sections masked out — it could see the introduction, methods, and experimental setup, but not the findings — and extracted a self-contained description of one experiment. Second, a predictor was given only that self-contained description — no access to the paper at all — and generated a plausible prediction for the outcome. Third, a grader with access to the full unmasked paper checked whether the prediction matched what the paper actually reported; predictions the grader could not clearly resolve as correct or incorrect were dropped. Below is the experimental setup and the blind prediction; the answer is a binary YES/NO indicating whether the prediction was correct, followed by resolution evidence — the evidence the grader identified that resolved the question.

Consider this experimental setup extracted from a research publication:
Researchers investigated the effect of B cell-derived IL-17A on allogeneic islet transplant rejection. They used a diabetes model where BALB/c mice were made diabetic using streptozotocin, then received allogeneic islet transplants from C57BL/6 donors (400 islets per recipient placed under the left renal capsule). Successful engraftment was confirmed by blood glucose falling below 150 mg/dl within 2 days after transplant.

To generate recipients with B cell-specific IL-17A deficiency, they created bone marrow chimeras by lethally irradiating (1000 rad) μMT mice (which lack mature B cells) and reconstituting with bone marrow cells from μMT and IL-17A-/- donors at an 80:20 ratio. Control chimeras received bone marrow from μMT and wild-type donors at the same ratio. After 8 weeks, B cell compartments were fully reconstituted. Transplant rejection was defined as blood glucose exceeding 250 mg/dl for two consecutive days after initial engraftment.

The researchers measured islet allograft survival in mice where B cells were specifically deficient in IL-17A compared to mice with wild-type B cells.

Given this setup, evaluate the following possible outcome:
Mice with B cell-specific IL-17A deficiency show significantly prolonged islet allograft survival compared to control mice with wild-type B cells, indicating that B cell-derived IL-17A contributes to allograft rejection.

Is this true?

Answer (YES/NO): YES